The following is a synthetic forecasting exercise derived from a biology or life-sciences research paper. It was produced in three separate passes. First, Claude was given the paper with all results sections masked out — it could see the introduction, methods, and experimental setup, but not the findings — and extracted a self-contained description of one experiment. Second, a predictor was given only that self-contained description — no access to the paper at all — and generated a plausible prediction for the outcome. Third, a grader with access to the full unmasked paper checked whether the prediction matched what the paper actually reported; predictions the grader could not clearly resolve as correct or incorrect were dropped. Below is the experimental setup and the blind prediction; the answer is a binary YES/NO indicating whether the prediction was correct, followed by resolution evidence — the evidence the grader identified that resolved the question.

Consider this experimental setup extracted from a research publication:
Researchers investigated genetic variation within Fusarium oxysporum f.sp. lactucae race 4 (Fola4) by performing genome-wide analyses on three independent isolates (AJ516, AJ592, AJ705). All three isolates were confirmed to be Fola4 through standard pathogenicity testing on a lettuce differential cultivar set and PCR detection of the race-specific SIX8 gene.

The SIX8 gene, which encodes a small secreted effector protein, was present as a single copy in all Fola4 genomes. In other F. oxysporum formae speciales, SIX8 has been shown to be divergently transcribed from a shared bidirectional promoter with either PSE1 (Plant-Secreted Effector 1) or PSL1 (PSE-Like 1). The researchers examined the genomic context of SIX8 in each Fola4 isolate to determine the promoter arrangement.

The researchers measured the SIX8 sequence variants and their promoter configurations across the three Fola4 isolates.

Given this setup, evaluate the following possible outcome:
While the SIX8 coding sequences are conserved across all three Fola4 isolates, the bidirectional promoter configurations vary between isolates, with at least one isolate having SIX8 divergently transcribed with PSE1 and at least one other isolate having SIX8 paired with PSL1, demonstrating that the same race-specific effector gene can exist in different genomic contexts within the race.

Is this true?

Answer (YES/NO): NO